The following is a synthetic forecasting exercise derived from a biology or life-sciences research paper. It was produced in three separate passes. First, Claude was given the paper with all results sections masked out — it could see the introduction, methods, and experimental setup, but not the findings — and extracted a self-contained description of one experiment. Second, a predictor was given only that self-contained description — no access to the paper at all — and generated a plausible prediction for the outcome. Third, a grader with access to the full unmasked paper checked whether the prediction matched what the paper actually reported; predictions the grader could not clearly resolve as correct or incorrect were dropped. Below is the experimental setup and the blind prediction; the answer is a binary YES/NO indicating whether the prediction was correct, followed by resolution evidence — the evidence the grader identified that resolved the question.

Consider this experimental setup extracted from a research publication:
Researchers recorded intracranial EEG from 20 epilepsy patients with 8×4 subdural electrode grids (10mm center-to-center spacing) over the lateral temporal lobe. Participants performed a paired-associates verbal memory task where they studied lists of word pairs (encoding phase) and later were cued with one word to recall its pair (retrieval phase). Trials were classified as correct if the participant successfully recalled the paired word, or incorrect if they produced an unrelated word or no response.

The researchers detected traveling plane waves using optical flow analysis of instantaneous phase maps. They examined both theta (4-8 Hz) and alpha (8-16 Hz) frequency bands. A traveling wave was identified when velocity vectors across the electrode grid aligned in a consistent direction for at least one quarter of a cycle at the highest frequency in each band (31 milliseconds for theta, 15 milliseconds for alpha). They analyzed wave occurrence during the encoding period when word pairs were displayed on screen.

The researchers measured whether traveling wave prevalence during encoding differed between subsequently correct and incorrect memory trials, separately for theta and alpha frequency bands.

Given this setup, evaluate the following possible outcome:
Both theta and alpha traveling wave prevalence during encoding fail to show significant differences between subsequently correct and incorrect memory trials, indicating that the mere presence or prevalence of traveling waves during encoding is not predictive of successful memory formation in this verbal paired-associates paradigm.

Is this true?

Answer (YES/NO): NO